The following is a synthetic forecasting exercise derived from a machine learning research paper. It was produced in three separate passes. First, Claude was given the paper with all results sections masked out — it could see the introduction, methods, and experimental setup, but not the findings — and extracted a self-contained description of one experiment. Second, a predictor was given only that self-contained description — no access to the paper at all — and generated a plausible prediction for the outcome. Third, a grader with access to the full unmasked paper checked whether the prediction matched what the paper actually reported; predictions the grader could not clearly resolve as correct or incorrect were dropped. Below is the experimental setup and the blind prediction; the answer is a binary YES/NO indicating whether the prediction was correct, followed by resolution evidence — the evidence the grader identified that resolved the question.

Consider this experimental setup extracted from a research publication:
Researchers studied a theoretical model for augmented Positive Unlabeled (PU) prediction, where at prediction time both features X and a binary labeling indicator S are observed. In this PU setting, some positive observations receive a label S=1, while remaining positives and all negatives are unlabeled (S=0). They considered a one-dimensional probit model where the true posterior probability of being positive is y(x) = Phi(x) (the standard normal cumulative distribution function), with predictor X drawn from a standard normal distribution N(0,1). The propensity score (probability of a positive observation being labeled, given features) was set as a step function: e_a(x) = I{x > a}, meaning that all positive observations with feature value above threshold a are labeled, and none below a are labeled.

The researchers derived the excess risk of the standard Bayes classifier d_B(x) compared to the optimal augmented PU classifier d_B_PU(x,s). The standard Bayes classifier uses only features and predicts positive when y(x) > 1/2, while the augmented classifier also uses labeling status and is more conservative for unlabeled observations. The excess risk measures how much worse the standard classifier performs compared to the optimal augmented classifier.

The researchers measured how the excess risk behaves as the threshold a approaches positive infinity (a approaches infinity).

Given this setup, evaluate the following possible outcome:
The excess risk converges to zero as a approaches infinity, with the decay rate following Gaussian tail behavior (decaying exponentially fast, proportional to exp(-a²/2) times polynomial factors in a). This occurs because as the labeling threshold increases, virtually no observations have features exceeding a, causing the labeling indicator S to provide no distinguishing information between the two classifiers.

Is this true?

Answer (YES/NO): NO